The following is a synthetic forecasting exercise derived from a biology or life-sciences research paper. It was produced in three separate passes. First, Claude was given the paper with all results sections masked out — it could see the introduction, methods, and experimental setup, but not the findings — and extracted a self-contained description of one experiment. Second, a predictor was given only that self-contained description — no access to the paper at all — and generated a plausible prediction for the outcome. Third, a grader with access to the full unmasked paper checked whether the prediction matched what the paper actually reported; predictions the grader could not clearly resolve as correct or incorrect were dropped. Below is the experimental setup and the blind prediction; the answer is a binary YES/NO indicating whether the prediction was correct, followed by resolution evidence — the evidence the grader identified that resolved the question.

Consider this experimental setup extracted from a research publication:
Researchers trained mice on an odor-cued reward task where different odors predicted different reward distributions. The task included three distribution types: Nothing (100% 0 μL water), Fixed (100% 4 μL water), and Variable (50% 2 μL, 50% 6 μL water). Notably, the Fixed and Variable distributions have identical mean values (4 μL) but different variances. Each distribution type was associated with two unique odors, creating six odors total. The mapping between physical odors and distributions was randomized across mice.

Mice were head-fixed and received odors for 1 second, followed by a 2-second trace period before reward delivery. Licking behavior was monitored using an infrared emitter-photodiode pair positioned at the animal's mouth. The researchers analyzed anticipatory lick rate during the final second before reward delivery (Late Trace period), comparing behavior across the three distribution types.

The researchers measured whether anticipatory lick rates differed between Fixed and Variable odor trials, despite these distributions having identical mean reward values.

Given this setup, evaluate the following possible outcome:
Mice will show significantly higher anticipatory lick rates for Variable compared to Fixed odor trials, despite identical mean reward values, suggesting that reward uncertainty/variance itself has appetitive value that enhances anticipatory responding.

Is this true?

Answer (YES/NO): NO